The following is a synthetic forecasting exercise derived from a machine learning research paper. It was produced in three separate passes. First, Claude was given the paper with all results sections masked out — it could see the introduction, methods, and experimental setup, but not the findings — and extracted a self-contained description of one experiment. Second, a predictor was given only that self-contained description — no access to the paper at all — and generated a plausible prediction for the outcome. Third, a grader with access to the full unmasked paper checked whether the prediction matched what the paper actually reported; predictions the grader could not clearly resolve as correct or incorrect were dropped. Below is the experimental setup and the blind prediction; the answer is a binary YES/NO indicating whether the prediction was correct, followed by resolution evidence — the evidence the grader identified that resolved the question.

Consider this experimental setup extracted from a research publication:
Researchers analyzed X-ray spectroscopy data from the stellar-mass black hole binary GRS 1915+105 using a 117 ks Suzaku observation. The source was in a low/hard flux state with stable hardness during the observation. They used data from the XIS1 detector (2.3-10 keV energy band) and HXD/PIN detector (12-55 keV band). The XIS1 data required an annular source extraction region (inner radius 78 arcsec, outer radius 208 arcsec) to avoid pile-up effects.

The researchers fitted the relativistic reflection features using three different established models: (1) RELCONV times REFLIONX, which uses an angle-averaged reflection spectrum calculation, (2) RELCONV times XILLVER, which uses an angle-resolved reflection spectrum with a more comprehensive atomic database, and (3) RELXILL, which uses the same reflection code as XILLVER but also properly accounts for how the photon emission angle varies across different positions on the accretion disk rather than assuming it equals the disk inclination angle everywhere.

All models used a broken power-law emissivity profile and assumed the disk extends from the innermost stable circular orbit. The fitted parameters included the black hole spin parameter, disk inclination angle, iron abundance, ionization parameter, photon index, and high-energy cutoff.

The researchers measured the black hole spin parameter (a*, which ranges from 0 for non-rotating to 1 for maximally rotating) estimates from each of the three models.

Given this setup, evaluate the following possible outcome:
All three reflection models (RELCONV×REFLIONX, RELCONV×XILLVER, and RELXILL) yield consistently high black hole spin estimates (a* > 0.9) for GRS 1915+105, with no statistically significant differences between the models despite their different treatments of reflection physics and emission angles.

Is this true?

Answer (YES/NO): YES